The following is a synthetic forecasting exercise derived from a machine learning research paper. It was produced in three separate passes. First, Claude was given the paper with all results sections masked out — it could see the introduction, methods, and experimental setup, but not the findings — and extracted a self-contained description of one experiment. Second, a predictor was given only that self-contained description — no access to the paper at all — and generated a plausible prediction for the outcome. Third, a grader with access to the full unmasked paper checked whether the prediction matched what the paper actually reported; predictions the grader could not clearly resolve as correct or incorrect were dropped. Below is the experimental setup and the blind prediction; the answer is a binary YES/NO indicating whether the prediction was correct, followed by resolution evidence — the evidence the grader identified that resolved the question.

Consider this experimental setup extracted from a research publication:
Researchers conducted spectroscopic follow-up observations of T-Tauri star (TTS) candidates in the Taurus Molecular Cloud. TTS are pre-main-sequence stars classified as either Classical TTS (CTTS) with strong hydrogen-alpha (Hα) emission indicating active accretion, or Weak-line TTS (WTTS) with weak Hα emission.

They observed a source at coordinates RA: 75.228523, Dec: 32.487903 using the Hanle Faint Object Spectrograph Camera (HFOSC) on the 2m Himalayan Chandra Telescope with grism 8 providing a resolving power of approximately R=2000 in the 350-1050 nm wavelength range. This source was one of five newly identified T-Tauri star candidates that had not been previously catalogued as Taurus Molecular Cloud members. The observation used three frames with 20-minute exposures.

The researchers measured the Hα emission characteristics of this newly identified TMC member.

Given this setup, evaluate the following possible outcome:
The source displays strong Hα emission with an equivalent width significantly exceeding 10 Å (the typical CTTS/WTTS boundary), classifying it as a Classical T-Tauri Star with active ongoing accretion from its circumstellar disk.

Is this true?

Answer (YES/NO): NO